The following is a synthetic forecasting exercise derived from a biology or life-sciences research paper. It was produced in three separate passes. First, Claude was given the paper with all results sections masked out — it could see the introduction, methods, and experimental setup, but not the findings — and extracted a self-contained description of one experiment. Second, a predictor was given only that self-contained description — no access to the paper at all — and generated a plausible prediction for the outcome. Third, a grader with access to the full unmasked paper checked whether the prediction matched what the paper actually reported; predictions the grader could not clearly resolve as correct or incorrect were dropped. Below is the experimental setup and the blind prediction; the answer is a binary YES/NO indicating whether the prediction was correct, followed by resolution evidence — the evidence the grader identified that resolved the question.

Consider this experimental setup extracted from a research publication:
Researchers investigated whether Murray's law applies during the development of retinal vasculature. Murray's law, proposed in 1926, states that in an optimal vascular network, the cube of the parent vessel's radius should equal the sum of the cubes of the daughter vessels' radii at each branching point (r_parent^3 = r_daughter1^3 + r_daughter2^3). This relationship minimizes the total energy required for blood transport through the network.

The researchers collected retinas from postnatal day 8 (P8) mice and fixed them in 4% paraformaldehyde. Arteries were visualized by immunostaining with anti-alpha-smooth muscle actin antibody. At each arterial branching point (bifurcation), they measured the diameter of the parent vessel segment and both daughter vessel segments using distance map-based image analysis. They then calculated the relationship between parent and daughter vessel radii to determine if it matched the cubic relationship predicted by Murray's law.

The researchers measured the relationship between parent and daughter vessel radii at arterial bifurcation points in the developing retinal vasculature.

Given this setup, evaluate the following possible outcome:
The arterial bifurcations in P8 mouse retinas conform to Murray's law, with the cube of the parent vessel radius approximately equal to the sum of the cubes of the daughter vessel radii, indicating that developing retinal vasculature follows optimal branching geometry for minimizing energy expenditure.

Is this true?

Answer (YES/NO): YES